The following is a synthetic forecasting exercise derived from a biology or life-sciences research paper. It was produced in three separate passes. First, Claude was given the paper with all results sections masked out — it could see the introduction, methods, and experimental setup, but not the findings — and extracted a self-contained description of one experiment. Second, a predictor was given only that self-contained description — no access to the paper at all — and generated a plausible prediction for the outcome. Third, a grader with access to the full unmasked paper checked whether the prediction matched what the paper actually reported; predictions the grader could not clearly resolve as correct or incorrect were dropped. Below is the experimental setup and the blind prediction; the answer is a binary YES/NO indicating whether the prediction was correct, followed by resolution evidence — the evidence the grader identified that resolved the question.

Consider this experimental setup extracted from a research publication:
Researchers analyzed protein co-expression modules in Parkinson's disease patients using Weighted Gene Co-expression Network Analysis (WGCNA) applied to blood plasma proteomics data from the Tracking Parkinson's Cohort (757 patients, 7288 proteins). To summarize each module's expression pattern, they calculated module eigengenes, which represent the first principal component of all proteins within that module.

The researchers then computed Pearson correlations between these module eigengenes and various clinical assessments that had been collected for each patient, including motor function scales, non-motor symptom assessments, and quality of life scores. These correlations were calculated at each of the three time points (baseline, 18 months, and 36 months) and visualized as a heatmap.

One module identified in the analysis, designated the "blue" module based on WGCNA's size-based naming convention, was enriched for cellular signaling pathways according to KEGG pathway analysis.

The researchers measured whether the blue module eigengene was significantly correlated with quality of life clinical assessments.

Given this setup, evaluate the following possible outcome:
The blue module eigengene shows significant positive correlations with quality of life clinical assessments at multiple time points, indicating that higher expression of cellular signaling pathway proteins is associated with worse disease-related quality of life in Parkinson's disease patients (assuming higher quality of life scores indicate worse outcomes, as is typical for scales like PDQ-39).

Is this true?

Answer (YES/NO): NO